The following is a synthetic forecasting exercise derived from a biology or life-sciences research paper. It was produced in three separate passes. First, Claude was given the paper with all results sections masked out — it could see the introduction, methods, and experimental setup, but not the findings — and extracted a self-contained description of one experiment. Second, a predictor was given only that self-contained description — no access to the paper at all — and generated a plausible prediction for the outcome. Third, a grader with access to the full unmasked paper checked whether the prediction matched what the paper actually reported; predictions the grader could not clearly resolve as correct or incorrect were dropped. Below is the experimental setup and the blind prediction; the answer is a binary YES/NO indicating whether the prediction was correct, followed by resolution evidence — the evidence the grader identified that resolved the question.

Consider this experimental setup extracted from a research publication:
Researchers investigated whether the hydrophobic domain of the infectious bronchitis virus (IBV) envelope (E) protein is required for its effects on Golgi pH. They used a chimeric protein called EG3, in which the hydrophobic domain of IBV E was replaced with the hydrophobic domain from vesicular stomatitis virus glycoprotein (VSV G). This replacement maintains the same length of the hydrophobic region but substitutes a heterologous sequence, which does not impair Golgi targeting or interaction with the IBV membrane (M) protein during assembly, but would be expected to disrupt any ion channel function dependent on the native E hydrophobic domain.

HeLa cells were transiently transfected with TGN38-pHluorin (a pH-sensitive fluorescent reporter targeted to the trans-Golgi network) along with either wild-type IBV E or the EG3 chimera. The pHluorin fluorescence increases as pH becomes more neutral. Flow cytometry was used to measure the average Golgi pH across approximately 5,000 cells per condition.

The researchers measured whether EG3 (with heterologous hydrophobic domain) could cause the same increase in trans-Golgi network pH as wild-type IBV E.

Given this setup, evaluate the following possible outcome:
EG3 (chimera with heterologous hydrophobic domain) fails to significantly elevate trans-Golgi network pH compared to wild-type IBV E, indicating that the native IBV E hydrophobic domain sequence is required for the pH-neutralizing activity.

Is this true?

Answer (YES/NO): YES